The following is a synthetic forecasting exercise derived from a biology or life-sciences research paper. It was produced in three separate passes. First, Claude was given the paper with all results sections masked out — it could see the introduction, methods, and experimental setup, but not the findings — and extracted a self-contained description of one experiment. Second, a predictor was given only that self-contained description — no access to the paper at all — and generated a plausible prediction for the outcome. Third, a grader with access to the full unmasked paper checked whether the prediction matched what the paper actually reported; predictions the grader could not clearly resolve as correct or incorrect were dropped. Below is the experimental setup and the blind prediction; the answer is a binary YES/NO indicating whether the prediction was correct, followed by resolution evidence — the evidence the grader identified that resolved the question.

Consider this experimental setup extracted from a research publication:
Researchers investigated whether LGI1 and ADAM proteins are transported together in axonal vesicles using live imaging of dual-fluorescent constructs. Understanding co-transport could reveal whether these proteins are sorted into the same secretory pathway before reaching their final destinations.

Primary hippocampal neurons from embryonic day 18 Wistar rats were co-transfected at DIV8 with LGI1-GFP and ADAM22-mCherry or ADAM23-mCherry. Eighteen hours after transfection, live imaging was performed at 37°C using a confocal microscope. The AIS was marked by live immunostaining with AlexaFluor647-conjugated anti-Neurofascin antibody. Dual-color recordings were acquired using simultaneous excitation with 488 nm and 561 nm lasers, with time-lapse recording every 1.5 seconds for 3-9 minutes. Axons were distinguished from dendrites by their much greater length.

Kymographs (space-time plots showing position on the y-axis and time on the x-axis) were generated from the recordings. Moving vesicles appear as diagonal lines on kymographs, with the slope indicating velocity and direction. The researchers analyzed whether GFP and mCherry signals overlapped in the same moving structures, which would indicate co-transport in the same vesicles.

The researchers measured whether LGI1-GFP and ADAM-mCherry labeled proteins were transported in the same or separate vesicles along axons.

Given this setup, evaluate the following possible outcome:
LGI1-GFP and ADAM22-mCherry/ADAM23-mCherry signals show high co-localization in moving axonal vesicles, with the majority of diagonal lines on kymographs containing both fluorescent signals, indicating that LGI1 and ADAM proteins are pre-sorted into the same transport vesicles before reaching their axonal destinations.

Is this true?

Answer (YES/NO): YES